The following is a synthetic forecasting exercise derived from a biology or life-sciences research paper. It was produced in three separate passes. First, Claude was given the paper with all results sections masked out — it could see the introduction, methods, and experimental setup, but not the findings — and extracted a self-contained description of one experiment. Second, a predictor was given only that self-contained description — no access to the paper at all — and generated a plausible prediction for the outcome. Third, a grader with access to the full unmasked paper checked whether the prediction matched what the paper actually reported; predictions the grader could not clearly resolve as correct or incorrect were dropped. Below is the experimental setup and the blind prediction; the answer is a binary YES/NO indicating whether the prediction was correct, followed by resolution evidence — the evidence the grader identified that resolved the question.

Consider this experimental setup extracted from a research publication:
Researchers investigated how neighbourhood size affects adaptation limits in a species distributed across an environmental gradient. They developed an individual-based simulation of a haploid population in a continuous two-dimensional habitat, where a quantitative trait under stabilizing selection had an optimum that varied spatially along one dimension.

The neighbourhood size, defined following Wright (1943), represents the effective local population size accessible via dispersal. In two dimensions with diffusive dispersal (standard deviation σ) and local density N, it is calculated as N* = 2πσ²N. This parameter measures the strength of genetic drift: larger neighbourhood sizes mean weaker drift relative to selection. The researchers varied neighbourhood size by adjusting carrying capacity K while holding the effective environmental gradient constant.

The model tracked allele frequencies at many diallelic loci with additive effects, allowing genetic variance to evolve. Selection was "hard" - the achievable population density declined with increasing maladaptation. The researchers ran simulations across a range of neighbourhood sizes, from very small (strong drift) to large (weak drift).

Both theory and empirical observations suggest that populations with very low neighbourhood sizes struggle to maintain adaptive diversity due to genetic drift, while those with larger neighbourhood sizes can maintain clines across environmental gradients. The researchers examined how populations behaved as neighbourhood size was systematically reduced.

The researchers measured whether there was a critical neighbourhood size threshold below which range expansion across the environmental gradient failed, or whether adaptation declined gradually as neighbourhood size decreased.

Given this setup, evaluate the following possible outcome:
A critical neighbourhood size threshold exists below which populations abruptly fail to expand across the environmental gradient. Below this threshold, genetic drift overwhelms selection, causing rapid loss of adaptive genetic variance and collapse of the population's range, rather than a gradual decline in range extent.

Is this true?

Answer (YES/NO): YES